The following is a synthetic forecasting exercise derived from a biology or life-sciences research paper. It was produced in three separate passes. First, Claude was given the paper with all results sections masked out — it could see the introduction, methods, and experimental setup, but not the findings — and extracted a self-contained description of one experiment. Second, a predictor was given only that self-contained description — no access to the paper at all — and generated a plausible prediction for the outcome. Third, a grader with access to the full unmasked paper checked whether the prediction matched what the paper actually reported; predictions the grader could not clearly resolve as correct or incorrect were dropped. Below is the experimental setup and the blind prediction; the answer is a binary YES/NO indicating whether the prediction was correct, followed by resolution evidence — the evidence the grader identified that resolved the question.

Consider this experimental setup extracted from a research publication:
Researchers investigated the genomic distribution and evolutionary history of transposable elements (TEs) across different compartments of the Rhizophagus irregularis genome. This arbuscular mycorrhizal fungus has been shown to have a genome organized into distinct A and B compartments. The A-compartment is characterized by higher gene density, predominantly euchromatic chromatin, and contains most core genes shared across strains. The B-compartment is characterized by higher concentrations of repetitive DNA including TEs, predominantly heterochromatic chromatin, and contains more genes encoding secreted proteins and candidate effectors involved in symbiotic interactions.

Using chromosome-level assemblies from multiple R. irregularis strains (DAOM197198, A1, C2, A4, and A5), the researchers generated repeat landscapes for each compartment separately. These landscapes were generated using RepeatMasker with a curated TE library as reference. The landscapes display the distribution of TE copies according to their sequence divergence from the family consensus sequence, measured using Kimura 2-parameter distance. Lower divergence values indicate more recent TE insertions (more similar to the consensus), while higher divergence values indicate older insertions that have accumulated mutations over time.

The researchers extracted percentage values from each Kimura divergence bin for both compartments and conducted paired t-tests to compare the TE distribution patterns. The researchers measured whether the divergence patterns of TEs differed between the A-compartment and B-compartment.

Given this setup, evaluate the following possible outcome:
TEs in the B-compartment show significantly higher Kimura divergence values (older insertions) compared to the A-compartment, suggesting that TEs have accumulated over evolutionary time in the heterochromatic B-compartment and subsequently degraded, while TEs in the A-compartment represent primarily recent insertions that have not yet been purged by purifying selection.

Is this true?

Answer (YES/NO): YES